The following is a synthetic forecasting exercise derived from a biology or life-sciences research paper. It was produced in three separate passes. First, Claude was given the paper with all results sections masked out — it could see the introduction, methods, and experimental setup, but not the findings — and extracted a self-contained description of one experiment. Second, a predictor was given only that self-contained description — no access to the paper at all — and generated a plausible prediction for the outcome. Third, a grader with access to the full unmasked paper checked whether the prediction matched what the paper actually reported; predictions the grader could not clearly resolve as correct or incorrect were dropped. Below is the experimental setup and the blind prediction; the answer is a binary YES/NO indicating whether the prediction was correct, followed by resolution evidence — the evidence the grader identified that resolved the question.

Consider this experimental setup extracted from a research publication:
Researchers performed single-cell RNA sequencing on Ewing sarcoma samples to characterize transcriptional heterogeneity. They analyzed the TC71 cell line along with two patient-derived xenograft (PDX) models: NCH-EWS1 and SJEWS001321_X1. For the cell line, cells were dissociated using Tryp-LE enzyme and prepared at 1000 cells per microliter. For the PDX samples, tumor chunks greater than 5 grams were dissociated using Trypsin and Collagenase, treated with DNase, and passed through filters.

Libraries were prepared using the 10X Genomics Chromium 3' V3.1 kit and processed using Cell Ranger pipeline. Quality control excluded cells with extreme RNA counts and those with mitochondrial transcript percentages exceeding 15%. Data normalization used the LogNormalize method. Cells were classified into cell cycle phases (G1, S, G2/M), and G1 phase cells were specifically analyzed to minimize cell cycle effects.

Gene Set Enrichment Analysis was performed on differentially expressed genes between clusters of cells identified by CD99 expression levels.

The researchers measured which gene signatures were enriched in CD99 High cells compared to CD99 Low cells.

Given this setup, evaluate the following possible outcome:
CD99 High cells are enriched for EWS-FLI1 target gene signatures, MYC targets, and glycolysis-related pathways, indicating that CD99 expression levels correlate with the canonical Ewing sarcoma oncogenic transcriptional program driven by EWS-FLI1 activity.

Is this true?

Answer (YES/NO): NO